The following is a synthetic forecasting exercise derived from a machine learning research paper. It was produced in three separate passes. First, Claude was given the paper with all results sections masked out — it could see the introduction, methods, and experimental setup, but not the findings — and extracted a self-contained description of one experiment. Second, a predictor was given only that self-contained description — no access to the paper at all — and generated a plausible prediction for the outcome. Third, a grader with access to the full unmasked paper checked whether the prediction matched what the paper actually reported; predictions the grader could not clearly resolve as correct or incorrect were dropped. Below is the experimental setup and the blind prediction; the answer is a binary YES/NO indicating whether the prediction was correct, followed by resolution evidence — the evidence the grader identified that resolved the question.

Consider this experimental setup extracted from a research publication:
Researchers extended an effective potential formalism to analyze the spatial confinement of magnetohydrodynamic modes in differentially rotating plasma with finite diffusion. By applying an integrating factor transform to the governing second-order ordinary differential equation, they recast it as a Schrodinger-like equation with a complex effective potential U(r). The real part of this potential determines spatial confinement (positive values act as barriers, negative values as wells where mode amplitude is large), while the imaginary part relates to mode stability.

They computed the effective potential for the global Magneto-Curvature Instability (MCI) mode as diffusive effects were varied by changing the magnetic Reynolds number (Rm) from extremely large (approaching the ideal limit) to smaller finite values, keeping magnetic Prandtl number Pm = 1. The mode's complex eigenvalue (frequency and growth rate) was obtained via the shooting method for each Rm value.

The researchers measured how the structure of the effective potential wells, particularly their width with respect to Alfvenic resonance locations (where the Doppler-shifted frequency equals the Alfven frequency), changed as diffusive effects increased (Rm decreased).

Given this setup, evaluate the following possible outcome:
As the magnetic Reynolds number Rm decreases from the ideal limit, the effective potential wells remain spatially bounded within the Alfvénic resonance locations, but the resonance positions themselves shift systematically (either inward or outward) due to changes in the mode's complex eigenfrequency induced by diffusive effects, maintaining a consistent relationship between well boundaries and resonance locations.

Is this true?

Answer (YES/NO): NO